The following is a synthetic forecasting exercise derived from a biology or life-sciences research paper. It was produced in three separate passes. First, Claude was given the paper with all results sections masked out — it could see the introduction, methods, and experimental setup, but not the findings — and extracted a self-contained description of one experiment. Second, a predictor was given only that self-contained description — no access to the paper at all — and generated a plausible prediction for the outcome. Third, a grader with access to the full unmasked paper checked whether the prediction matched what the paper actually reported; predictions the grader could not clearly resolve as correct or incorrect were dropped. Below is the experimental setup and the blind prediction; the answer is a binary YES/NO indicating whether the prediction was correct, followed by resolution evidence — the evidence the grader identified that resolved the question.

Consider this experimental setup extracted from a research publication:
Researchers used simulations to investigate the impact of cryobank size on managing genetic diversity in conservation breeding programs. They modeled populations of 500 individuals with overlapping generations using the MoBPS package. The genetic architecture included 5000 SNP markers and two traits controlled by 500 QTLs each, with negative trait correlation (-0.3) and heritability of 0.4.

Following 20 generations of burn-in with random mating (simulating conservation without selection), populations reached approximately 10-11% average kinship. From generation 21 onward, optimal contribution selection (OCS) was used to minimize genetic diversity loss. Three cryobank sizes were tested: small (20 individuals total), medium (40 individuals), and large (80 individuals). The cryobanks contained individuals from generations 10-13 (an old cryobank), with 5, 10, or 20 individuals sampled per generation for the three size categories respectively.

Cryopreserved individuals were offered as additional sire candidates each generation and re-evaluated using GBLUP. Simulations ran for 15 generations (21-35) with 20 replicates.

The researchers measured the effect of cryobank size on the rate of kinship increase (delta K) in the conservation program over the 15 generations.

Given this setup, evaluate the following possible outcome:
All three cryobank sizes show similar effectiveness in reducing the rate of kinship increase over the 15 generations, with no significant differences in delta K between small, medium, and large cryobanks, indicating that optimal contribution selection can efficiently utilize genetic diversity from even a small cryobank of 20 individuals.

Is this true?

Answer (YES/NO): NO